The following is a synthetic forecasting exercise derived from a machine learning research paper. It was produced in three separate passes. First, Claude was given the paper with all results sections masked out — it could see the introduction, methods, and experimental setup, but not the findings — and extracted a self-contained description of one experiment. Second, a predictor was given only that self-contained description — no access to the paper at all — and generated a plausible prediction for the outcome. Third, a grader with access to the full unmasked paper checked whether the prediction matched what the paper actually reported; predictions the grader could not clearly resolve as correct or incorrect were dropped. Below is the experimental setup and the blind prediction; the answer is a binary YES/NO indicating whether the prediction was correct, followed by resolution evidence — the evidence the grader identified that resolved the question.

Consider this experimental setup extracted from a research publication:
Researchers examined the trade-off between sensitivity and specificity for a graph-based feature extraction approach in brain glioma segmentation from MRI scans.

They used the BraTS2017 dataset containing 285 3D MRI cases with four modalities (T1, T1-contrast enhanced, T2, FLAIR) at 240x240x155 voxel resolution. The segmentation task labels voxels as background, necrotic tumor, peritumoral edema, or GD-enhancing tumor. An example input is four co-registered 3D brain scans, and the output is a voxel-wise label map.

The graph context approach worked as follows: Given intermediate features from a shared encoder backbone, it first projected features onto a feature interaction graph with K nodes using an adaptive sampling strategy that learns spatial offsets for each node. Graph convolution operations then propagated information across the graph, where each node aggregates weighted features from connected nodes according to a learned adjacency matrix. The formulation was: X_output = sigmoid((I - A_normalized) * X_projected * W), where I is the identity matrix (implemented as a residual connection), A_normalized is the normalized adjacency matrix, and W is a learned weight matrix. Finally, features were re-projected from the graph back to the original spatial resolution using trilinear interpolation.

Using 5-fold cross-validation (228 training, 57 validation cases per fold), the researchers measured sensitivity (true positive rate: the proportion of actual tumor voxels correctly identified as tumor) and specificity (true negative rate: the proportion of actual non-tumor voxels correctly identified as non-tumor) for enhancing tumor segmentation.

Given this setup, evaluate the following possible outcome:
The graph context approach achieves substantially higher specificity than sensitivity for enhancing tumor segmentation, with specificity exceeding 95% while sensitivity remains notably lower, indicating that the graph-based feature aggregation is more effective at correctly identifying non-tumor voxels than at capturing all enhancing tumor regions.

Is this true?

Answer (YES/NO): NO